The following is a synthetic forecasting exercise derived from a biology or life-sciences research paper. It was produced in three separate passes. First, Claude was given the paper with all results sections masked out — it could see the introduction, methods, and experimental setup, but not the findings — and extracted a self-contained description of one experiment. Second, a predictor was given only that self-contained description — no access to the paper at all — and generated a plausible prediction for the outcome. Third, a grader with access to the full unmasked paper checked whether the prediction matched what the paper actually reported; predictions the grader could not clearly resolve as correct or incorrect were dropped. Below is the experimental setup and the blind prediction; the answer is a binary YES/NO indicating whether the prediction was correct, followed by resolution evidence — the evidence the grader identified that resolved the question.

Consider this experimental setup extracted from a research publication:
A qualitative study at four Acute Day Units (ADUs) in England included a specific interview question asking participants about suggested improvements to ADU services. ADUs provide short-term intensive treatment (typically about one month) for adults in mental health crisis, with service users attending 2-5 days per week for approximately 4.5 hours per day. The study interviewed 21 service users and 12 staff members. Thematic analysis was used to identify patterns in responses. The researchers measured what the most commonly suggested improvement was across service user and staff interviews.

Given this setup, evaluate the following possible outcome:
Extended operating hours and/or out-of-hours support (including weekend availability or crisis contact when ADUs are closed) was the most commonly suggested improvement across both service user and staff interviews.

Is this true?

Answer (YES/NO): NO